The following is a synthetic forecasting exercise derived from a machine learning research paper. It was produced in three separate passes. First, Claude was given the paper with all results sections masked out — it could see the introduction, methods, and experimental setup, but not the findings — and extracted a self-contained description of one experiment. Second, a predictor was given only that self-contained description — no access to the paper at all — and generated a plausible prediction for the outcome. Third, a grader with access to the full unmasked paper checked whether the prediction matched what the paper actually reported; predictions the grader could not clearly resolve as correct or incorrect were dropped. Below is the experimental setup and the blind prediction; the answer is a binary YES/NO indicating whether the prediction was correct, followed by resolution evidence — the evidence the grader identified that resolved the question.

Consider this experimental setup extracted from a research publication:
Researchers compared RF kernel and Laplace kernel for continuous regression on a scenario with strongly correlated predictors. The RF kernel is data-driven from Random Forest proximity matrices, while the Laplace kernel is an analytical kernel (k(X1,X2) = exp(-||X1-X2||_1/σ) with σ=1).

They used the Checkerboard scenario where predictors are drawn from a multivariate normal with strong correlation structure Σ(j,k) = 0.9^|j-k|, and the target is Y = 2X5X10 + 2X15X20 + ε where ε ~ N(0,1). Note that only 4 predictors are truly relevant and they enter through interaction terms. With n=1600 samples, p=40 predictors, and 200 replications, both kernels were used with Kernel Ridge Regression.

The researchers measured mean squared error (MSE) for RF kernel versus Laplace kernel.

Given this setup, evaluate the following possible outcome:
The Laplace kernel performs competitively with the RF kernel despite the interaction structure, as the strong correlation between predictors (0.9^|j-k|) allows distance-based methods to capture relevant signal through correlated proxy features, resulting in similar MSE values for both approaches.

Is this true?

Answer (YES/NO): NO